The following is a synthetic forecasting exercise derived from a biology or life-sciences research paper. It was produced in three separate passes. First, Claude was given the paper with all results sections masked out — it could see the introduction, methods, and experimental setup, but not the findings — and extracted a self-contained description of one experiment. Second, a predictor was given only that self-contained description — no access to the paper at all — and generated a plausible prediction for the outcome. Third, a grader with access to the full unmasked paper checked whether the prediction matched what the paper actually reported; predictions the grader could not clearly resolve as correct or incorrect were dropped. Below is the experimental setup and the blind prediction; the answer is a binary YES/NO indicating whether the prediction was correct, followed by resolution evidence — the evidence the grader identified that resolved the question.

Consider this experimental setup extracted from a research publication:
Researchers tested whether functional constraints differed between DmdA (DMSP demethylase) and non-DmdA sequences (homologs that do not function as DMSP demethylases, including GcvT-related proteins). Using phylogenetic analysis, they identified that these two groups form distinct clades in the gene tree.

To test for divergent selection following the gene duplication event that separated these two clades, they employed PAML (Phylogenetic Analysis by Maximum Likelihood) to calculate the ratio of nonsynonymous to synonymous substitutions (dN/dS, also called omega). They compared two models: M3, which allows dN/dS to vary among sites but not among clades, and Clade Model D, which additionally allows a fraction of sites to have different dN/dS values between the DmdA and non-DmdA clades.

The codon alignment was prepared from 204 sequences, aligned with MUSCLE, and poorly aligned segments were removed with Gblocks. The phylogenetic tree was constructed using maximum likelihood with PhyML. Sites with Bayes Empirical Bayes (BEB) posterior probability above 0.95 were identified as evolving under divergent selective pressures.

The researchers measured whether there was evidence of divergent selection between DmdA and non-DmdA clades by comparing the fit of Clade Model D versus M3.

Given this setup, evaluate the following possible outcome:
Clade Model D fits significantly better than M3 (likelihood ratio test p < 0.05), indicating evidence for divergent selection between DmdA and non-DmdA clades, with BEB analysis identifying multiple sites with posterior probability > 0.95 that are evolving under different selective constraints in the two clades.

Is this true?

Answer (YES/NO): YES